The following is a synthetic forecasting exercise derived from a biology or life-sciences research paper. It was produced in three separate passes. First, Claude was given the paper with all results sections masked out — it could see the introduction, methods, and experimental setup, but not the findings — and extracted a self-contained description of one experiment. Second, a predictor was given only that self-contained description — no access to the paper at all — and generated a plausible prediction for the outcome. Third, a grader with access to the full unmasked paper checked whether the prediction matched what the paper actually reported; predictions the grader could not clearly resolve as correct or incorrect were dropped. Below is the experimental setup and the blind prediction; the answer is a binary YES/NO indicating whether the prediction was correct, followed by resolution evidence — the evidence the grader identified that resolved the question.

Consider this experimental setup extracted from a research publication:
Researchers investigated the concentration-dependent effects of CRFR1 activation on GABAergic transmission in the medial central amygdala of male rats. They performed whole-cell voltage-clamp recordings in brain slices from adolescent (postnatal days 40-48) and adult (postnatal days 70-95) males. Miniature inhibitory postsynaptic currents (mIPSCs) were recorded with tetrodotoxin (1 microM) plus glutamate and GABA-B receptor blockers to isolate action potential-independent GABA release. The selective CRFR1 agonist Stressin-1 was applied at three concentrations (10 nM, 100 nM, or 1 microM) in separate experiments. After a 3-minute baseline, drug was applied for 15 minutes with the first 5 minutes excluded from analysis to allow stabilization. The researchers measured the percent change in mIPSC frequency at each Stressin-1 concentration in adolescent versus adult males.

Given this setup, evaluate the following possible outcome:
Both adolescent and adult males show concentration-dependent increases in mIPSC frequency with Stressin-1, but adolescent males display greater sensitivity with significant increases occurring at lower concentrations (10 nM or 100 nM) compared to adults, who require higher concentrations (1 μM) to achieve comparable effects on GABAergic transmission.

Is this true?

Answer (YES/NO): NO